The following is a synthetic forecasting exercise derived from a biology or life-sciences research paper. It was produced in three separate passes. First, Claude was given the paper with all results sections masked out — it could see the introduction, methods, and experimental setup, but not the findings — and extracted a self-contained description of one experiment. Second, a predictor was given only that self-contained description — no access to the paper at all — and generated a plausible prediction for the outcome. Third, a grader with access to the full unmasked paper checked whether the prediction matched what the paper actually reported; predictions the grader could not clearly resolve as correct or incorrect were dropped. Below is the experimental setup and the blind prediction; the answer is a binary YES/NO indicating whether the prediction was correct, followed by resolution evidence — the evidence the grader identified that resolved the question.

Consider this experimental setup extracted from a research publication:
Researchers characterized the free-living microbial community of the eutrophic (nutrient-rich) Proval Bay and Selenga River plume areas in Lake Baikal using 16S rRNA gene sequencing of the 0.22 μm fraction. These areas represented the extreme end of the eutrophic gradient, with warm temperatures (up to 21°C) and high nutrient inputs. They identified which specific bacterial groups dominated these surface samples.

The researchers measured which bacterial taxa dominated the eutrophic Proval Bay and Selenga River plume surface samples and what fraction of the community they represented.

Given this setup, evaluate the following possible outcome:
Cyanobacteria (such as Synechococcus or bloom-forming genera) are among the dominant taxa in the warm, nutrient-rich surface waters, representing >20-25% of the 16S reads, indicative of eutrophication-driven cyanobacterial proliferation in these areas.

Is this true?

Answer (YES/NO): NO